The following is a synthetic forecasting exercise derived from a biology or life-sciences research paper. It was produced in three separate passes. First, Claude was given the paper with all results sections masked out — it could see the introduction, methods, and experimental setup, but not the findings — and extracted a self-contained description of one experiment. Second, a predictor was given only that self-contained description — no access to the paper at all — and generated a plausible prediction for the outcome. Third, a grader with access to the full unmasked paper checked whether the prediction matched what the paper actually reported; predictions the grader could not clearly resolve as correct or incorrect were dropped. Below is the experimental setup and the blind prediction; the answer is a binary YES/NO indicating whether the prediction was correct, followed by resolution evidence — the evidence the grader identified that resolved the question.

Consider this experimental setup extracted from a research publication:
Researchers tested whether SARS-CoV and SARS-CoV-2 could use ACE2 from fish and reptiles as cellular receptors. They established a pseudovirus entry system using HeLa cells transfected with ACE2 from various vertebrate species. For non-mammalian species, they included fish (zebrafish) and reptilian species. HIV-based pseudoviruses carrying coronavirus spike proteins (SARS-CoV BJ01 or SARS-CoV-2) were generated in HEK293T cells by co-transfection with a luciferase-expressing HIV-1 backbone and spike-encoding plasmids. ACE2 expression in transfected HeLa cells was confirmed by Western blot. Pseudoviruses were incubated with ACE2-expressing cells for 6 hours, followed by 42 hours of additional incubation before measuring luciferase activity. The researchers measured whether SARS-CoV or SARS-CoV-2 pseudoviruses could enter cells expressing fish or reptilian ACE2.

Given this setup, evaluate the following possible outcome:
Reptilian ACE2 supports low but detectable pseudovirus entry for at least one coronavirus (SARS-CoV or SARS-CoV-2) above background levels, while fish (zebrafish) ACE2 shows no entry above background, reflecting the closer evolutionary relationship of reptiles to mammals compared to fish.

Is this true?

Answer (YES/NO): NO